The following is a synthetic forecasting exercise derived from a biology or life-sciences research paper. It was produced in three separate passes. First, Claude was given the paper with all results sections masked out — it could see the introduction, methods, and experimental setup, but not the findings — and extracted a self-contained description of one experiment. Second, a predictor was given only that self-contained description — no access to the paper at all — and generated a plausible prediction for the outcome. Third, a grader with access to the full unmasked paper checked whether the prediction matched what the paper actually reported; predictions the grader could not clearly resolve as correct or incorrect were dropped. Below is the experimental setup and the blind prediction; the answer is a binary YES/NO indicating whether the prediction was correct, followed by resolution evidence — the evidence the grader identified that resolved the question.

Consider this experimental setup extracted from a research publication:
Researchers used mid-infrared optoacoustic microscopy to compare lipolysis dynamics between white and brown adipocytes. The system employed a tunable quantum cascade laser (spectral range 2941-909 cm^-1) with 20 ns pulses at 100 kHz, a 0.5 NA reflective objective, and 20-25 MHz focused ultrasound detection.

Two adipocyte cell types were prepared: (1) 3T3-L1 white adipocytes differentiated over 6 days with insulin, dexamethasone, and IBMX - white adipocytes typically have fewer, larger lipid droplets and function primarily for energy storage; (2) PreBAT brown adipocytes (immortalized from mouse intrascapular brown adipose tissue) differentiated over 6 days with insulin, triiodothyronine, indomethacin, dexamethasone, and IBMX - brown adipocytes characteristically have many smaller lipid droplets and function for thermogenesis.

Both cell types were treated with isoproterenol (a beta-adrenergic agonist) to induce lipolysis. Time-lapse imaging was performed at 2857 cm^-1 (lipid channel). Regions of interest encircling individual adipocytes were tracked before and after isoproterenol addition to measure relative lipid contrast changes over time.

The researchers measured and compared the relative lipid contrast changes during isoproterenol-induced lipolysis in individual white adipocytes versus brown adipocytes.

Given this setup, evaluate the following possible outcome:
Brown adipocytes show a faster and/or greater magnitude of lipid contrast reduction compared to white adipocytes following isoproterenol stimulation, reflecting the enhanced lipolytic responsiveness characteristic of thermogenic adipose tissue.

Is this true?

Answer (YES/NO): YES